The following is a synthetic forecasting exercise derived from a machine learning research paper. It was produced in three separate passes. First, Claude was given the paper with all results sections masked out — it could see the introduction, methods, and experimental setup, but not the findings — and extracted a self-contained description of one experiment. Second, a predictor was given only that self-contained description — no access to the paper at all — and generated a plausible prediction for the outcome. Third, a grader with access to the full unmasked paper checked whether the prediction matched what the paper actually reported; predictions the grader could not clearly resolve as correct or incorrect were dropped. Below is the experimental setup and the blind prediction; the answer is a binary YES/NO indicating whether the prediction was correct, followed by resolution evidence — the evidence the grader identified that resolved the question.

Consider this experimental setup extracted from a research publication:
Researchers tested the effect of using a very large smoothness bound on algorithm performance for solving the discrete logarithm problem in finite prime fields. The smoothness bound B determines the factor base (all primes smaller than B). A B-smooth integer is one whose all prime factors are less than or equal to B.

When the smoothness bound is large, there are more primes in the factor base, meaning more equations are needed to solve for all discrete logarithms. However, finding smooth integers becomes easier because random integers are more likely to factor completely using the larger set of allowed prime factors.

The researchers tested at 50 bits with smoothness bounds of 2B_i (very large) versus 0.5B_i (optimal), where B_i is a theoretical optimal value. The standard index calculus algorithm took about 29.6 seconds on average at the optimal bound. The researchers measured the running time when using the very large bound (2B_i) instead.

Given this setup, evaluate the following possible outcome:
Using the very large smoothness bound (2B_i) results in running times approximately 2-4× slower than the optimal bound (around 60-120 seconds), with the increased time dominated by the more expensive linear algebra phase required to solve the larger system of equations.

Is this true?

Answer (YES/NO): NO